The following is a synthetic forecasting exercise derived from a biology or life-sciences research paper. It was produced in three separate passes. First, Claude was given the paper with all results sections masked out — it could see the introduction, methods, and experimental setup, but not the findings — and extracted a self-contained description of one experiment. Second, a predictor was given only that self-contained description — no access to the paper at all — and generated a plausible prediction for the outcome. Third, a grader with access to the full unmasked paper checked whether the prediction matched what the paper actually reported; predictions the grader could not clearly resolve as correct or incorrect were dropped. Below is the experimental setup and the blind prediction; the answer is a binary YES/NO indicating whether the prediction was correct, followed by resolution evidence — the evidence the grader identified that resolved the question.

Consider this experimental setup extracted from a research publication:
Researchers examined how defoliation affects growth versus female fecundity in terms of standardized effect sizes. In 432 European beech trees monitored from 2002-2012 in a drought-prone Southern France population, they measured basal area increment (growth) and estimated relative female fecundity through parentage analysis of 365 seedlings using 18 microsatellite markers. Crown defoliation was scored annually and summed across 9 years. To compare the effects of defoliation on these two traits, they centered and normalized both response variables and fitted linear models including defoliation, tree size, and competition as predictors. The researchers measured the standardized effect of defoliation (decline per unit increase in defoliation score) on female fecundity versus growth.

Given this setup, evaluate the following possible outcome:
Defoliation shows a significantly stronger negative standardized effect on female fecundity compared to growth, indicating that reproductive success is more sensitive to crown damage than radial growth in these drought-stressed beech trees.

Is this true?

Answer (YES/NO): NO